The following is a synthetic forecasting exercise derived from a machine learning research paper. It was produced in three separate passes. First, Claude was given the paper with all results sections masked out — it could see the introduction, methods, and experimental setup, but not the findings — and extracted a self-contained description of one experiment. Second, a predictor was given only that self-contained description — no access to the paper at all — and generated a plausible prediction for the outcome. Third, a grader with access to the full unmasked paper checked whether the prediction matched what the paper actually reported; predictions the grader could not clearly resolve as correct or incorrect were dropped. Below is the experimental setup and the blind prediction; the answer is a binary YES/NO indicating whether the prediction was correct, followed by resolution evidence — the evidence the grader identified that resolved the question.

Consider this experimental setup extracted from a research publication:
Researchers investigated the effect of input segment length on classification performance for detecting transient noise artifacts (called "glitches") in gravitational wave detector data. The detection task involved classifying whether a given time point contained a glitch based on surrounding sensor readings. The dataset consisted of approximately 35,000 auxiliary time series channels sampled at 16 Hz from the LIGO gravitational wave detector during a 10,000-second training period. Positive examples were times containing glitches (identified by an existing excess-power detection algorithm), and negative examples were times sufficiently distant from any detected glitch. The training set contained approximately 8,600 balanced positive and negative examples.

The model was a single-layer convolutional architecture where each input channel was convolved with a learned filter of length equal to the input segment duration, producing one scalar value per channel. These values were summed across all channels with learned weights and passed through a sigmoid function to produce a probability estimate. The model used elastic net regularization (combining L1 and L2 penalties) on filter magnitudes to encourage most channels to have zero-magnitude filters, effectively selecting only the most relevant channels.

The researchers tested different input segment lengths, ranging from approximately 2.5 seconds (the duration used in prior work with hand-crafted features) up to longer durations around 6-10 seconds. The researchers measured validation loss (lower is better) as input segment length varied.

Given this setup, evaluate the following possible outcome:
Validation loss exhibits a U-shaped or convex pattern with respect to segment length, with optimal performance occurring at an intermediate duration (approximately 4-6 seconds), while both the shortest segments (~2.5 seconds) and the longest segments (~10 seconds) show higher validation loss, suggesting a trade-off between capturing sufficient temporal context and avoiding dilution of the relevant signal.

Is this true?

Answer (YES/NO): YES